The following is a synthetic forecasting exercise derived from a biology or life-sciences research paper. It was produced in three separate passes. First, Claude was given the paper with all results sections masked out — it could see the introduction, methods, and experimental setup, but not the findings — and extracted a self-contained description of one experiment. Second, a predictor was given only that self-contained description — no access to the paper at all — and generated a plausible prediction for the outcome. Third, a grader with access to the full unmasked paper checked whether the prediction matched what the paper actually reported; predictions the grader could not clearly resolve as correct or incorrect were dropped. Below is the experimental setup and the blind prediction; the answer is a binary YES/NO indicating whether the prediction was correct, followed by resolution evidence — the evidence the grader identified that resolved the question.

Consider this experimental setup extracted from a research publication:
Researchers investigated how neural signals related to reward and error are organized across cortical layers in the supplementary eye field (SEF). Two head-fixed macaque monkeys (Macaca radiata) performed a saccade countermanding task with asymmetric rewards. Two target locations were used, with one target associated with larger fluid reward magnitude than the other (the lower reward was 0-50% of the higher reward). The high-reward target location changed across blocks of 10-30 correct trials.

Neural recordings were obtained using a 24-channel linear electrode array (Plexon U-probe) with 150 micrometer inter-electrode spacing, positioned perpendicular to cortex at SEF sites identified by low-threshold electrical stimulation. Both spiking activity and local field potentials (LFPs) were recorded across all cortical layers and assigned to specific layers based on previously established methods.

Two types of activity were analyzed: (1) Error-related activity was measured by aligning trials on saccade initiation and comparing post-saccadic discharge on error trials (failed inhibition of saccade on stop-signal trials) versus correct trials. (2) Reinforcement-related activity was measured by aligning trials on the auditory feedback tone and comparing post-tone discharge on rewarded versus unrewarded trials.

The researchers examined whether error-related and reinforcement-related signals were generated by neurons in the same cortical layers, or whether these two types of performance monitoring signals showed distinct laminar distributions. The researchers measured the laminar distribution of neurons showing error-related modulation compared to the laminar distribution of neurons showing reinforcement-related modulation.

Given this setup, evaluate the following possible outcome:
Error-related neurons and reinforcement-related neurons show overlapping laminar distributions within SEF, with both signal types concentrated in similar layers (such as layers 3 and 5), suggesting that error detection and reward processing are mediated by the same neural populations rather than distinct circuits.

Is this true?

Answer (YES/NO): NO